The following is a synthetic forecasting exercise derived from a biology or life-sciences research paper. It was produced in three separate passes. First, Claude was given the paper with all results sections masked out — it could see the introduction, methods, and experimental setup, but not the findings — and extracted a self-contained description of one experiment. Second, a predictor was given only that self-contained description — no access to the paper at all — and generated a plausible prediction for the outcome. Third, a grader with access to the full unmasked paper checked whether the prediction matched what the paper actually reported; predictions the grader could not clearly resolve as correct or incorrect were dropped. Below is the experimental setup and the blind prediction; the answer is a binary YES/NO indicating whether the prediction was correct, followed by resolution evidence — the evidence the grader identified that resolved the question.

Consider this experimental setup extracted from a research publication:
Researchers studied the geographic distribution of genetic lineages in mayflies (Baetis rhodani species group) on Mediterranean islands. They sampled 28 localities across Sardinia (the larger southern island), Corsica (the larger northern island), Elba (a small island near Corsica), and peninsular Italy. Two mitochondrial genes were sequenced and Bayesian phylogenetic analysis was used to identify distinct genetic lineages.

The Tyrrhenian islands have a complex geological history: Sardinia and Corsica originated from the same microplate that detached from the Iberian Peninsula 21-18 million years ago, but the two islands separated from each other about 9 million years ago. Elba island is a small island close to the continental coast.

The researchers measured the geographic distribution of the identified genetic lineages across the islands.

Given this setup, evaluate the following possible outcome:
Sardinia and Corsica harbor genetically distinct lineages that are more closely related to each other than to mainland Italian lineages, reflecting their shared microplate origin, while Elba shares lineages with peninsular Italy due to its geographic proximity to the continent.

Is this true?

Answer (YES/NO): NO